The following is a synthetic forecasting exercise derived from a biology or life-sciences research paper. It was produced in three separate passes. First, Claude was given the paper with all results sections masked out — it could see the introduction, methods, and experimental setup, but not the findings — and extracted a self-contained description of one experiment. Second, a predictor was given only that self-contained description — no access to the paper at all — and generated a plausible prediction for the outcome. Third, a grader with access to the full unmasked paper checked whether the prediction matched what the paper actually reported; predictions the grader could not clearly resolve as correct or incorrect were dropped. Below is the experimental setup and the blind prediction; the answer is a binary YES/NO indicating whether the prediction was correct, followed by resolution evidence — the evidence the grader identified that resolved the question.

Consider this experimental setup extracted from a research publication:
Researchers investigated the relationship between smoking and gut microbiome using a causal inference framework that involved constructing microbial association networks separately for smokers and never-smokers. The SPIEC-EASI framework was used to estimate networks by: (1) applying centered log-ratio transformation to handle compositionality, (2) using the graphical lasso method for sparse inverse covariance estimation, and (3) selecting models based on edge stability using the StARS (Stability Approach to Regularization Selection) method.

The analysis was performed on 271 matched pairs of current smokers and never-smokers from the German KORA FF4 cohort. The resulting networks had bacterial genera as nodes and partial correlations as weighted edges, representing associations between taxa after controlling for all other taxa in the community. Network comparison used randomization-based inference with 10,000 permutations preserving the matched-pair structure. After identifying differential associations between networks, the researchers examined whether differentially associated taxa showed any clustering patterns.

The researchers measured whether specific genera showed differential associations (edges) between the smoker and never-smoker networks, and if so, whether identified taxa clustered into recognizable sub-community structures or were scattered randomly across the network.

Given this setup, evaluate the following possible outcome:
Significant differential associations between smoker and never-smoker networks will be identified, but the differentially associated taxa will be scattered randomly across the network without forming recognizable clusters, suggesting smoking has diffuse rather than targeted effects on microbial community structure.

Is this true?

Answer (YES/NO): NO